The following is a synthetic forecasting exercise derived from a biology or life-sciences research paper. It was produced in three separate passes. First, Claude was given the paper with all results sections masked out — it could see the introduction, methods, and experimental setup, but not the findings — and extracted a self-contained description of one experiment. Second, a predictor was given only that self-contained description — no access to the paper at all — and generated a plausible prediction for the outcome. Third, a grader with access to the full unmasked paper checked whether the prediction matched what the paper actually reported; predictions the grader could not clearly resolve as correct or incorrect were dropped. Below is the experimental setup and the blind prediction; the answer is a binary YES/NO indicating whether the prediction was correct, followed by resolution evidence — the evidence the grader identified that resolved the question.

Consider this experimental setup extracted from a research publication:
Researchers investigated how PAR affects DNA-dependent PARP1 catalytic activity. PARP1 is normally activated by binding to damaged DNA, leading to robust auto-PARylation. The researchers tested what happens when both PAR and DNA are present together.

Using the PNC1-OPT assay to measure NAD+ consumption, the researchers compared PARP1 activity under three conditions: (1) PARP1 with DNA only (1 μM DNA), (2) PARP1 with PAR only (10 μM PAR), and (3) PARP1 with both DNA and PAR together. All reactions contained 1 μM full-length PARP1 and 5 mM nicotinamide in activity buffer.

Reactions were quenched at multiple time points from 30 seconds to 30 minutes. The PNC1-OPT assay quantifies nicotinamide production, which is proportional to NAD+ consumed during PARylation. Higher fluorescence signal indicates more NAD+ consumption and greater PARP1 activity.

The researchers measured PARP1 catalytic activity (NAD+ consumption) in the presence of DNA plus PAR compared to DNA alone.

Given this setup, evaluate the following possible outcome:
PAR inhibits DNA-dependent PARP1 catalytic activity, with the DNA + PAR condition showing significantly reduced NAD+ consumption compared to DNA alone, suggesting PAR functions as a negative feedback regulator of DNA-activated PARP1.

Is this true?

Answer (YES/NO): YES